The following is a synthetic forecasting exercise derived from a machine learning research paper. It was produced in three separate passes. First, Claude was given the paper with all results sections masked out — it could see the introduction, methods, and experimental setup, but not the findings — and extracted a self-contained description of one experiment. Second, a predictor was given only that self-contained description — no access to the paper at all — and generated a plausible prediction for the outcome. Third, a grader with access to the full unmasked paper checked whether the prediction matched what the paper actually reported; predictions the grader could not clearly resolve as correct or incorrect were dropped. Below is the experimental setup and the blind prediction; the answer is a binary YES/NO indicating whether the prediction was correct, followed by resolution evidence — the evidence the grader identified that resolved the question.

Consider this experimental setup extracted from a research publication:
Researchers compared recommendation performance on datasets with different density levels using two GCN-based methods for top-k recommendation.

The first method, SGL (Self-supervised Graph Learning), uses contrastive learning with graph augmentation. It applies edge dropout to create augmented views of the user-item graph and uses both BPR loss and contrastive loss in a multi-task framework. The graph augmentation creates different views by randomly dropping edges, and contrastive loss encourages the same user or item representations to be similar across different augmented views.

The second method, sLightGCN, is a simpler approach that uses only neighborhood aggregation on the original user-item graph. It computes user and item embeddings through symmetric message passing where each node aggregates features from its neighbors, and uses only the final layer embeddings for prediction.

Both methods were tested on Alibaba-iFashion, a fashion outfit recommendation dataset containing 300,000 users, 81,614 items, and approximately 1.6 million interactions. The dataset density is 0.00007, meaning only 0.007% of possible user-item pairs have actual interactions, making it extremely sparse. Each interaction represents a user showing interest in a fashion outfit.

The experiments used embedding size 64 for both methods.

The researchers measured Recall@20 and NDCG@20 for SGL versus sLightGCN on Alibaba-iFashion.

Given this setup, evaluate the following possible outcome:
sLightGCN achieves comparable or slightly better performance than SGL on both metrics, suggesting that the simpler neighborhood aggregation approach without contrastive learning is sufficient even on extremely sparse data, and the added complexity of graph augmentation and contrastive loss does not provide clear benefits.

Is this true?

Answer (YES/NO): YES